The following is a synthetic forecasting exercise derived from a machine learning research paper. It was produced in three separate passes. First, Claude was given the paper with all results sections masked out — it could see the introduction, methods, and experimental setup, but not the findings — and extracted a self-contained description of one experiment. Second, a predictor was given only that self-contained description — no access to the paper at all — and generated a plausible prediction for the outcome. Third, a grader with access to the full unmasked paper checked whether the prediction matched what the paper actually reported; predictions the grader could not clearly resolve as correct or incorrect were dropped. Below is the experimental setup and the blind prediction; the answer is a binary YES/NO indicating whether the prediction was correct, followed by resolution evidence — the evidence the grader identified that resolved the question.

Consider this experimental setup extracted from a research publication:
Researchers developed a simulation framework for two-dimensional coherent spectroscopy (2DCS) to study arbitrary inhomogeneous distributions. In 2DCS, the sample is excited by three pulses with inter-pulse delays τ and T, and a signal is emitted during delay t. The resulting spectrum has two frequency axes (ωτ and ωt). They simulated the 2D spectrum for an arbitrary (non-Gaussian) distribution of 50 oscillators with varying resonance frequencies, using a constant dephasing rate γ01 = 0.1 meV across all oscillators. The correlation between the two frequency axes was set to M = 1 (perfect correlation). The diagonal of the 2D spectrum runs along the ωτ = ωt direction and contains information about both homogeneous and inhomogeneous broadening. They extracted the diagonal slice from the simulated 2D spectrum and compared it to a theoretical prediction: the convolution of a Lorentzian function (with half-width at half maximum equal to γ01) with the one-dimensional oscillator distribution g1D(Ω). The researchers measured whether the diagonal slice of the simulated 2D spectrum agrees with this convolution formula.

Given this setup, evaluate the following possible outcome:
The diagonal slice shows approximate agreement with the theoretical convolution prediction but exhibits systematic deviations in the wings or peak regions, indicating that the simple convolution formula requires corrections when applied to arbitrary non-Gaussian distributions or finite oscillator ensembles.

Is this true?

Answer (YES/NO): NO